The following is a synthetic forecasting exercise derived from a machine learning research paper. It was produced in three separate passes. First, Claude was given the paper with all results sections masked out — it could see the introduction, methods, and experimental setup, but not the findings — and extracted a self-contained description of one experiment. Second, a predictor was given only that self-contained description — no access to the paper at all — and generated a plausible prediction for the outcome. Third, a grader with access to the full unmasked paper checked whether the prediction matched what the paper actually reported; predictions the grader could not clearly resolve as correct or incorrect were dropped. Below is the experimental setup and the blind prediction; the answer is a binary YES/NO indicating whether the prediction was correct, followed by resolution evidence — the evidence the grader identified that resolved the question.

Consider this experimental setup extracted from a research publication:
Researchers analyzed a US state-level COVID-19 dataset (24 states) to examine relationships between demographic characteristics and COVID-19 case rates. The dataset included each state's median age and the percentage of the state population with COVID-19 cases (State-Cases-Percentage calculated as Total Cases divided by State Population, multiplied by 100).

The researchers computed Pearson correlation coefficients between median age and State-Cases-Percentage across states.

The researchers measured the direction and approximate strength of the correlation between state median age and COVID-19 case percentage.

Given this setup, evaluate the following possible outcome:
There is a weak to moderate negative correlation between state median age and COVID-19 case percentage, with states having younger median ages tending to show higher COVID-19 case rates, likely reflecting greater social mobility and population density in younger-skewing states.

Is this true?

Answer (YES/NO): NO